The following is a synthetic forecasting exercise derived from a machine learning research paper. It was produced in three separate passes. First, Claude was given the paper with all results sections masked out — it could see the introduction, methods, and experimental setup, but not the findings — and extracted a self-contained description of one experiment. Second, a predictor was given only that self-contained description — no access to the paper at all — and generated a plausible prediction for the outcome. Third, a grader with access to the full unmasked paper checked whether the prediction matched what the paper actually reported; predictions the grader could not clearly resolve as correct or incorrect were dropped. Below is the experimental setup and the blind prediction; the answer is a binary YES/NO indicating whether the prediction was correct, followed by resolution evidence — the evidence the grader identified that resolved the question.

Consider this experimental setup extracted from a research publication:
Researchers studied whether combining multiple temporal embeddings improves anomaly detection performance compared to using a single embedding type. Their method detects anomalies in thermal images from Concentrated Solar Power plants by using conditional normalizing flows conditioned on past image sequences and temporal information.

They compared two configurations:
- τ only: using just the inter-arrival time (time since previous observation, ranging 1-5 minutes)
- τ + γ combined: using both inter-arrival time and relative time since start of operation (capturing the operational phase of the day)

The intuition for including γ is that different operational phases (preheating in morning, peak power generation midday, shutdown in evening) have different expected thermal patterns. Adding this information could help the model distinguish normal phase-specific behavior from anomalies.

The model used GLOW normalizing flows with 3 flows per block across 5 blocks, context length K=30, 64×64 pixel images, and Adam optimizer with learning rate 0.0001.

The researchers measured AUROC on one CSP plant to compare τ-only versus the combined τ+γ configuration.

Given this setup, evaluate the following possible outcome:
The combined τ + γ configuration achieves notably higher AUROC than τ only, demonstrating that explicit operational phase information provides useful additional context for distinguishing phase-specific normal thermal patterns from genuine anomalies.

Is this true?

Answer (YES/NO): NO